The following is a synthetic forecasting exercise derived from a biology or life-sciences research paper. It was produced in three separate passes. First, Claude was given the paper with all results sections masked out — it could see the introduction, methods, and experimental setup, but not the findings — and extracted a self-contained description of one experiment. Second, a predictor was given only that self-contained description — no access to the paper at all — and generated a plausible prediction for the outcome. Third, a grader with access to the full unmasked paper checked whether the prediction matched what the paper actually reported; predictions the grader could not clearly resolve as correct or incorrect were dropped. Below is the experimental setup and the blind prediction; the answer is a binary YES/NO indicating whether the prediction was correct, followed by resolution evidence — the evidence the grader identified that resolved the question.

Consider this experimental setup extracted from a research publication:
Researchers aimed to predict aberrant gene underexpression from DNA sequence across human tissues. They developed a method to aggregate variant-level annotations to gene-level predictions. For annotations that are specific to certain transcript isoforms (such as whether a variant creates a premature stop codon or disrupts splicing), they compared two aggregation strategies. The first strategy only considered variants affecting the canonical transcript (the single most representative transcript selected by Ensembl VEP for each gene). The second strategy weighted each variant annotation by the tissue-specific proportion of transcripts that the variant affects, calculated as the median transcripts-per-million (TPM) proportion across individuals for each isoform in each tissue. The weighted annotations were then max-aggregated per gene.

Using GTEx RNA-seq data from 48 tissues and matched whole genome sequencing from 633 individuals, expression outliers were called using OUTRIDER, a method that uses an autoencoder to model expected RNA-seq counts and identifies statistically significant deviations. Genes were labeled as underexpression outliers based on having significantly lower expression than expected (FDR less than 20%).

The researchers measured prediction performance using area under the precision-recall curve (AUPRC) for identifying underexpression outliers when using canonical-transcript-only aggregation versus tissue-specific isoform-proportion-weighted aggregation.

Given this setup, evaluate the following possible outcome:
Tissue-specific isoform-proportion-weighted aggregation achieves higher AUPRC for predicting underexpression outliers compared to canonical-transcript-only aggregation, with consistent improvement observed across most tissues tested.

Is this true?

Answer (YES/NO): YES